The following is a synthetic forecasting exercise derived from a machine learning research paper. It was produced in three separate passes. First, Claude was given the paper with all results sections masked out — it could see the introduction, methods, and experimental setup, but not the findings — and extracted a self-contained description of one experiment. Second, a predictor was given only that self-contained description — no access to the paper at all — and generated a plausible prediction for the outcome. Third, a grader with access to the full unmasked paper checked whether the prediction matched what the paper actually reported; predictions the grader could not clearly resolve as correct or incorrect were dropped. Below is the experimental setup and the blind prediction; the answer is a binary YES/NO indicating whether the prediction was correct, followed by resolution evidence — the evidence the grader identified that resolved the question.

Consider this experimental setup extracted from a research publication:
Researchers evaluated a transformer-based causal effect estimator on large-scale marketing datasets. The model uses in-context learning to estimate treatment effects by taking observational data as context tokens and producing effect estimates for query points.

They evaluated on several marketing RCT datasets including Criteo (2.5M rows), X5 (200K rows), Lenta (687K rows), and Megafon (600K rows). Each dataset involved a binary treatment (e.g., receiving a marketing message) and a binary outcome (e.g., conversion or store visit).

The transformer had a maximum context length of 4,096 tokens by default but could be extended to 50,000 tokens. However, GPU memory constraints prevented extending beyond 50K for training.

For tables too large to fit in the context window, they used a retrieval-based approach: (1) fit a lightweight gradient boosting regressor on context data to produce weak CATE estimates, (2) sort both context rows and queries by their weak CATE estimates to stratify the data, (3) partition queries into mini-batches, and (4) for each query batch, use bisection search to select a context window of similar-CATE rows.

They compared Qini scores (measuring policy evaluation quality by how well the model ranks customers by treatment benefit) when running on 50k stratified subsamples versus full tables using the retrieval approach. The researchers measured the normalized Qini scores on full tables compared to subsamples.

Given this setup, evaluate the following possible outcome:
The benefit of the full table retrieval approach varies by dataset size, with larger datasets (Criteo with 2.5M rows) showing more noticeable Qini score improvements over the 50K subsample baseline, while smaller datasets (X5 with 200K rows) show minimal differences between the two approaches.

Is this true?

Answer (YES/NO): NO